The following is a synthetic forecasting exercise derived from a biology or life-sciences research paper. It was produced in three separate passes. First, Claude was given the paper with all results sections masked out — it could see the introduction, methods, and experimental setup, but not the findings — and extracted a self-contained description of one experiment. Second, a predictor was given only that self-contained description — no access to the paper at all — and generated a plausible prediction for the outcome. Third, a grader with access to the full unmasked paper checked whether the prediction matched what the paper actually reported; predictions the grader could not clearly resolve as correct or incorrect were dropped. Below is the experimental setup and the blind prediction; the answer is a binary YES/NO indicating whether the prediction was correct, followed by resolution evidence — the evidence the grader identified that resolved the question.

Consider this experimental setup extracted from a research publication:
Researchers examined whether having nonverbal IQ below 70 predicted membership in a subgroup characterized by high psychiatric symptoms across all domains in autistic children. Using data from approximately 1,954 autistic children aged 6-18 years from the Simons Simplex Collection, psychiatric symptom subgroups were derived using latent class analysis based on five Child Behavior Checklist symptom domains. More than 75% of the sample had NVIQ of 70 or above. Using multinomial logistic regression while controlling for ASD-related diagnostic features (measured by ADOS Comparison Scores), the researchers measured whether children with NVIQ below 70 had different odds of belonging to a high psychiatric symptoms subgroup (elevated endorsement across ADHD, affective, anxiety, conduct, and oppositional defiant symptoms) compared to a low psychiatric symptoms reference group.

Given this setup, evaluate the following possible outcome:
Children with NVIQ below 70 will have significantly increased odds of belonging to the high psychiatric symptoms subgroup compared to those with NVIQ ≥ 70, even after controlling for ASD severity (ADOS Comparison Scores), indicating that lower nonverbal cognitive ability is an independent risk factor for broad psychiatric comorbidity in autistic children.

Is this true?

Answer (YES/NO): NO